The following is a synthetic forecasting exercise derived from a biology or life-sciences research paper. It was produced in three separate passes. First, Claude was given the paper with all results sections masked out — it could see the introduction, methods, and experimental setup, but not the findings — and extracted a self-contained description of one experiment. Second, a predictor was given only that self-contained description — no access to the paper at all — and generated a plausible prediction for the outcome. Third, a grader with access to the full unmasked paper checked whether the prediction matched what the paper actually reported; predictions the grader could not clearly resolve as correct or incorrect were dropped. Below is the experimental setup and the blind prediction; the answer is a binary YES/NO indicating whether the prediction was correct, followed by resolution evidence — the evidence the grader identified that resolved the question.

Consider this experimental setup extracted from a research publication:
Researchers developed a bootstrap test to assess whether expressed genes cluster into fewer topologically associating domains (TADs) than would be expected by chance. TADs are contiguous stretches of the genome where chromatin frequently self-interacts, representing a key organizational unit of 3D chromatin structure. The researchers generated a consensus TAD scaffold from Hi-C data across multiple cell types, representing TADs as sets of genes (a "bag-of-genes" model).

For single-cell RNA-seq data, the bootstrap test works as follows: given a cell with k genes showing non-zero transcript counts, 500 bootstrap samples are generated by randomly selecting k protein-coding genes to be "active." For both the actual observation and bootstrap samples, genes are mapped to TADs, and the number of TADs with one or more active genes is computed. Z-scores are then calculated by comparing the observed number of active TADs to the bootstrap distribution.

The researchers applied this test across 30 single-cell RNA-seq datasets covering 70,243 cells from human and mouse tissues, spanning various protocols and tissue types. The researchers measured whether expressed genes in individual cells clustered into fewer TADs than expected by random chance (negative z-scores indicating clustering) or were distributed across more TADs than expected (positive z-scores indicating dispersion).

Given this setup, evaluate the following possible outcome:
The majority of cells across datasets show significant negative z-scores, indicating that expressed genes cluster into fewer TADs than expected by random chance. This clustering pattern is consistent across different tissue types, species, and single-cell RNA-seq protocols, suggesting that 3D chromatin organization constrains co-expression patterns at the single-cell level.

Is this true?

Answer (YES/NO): YES